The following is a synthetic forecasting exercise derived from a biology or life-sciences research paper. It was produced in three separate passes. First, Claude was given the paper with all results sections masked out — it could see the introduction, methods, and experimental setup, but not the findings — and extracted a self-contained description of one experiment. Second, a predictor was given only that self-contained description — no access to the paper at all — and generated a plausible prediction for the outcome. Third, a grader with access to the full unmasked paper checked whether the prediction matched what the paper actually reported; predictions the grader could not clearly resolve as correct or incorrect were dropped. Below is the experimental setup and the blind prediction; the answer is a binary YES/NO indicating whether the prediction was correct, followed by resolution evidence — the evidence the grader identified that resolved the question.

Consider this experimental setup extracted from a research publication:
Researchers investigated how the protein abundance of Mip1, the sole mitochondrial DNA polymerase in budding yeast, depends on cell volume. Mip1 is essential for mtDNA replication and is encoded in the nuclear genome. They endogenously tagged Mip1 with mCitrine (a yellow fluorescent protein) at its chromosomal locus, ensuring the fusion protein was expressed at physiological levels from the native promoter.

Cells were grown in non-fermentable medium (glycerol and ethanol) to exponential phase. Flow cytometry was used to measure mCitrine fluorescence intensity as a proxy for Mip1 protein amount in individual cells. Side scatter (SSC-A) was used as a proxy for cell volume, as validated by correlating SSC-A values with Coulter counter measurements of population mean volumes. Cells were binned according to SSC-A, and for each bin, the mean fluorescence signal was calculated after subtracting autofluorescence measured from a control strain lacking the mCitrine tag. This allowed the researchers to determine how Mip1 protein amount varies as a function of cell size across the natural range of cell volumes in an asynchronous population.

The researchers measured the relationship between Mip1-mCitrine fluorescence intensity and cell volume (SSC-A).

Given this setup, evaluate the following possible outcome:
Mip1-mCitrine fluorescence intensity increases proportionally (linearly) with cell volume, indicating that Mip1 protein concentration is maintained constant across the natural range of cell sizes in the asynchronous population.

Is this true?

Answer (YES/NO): YES